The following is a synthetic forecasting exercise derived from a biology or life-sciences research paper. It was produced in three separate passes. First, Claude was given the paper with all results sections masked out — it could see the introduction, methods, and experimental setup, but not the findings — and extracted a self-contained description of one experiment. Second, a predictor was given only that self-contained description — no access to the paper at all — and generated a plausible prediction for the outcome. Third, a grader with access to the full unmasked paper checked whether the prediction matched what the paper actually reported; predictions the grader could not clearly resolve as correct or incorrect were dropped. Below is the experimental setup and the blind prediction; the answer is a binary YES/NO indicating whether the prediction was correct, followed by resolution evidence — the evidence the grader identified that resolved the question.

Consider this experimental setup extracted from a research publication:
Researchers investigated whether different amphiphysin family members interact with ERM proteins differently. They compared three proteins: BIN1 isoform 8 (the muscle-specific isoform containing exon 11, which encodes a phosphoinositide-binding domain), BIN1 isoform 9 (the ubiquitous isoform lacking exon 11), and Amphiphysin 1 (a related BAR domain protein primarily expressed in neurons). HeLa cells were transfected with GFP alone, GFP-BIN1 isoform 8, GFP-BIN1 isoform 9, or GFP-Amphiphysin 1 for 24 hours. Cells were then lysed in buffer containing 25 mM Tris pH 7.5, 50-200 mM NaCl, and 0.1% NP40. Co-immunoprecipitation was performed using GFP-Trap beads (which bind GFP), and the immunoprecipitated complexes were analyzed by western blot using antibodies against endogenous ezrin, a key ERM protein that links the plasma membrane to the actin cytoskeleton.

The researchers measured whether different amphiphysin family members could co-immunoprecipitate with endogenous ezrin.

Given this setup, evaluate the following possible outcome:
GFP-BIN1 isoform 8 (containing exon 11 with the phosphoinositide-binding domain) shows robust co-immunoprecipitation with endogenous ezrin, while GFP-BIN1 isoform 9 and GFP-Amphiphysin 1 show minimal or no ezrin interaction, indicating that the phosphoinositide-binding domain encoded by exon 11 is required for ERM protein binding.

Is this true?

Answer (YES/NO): YES